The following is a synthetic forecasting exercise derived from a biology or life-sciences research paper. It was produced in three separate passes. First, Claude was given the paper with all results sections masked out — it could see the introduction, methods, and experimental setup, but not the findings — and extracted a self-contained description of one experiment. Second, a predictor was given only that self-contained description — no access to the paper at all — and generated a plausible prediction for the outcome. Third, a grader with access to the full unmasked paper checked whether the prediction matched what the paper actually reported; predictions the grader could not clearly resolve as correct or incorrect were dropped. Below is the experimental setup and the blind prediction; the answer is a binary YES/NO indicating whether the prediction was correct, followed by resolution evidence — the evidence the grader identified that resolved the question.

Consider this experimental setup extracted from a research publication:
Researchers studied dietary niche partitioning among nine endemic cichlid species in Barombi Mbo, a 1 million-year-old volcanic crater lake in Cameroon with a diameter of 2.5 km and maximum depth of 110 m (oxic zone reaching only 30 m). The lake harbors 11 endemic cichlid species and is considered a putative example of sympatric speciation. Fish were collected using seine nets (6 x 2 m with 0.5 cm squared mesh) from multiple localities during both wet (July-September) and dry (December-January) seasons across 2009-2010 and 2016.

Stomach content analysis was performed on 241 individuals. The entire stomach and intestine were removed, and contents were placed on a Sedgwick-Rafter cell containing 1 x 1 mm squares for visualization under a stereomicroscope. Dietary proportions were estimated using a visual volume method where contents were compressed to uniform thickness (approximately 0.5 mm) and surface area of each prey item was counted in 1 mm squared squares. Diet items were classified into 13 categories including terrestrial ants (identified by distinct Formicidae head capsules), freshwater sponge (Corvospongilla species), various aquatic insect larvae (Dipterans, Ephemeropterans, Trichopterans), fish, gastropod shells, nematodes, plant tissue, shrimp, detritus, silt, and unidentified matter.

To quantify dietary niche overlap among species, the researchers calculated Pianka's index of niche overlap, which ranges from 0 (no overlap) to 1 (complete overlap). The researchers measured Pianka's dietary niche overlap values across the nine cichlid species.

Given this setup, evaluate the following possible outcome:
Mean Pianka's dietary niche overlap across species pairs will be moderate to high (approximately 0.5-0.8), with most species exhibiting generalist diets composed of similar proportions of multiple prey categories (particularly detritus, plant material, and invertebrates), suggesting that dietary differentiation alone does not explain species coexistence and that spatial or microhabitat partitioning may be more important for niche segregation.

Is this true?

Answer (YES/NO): NO